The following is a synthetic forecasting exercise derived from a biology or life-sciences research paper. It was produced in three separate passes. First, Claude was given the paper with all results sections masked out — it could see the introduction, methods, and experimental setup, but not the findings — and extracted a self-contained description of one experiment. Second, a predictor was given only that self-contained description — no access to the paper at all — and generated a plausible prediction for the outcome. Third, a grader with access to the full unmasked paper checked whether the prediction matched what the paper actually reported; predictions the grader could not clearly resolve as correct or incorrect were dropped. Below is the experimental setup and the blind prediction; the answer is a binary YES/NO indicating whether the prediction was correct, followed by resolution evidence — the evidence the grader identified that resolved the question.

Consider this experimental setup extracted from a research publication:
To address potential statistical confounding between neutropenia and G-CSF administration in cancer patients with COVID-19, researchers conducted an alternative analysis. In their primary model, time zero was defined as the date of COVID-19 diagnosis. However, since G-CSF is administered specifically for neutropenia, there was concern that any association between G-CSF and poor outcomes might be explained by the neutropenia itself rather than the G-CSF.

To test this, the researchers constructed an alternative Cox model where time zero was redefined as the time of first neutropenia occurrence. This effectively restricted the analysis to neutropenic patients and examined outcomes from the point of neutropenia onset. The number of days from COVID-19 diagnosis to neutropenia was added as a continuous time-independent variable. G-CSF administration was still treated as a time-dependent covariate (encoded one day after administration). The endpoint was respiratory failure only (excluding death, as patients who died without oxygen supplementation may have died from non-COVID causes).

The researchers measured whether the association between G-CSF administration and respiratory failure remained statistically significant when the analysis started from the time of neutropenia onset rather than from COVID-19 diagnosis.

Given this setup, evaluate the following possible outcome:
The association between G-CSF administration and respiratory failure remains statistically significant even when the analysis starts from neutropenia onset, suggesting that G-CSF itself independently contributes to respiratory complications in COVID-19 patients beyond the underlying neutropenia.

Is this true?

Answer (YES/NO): YES